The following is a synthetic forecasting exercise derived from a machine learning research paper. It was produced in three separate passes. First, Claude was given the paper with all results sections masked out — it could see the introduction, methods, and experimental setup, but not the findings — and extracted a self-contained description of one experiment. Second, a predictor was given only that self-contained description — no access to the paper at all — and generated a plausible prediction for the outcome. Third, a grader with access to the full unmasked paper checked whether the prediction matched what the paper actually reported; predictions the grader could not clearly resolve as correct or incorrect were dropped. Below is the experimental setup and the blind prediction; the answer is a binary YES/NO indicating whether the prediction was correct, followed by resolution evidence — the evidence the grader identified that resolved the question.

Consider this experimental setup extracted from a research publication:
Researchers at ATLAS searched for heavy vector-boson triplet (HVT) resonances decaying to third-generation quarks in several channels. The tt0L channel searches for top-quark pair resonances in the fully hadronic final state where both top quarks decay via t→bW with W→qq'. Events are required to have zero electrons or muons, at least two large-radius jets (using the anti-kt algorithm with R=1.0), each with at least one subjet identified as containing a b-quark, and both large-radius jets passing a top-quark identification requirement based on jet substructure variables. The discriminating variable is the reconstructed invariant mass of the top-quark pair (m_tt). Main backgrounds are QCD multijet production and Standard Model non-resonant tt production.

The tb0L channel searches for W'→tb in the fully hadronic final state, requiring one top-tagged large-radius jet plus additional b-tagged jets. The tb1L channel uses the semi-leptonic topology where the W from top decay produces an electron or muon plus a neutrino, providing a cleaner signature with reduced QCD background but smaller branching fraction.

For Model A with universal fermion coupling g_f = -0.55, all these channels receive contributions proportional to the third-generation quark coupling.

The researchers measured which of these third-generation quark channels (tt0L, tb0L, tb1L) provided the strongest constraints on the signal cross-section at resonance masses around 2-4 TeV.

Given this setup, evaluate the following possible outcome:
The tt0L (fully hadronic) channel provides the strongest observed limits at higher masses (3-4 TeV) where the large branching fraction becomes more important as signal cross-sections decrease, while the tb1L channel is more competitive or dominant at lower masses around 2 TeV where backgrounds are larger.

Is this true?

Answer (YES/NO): NO